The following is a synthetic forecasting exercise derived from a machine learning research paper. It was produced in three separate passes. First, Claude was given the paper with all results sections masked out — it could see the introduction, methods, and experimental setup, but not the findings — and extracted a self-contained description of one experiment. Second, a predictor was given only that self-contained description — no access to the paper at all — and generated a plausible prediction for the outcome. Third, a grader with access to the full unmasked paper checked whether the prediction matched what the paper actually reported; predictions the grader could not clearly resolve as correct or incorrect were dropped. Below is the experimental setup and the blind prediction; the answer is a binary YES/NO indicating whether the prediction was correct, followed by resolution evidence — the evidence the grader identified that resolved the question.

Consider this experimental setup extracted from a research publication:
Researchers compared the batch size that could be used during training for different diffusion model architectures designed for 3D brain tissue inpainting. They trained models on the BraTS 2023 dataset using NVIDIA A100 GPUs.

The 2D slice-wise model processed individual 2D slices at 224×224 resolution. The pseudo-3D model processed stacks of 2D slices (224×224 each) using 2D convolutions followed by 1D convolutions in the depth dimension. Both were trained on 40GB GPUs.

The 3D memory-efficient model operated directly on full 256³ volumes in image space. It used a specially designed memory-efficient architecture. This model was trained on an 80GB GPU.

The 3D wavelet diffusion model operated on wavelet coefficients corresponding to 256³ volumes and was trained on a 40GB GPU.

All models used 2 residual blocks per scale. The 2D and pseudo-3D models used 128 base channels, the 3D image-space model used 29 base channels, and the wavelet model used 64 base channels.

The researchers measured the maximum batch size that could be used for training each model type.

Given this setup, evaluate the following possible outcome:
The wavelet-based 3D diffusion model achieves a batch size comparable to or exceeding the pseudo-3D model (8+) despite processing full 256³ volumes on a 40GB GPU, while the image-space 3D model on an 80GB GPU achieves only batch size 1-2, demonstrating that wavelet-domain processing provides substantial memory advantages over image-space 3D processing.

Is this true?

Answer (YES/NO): NO